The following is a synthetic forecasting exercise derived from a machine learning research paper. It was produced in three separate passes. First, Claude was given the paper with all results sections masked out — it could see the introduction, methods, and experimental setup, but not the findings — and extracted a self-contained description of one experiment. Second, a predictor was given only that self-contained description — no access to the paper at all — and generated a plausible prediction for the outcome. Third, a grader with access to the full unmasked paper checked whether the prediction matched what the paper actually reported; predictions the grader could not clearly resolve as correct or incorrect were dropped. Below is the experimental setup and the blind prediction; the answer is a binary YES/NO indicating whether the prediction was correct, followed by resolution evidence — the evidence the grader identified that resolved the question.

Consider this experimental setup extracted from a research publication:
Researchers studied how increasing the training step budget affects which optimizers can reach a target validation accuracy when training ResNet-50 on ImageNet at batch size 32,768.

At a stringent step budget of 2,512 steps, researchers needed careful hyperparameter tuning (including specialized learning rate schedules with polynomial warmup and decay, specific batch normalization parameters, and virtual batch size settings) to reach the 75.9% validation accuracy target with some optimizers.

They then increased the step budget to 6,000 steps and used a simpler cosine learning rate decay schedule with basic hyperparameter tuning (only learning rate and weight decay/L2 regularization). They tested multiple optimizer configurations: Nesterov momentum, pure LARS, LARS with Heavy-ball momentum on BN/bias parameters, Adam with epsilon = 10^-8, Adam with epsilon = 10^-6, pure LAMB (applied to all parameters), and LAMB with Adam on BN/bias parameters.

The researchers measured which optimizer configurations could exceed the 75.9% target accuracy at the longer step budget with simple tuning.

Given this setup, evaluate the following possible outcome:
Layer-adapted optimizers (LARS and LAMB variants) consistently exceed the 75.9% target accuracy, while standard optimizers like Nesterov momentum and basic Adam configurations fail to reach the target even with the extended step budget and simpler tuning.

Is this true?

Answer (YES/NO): NO